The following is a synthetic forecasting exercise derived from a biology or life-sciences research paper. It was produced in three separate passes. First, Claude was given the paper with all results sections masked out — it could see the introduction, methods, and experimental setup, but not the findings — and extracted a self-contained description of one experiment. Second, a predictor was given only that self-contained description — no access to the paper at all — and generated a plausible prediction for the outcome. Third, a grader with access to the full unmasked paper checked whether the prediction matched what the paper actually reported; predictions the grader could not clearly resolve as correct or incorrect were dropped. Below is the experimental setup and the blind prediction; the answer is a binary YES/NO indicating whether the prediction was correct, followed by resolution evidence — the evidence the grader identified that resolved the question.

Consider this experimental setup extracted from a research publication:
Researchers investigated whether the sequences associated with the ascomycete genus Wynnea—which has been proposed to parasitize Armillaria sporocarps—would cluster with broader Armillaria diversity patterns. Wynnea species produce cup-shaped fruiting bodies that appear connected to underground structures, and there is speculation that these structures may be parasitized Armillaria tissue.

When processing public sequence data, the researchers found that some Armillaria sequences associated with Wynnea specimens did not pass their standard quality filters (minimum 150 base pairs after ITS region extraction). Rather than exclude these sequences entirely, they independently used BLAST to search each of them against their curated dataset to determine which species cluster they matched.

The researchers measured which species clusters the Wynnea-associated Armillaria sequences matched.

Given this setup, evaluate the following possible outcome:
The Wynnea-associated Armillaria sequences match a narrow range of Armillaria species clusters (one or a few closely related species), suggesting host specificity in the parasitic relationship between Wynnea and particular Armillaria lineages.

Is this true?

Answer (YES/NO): NO